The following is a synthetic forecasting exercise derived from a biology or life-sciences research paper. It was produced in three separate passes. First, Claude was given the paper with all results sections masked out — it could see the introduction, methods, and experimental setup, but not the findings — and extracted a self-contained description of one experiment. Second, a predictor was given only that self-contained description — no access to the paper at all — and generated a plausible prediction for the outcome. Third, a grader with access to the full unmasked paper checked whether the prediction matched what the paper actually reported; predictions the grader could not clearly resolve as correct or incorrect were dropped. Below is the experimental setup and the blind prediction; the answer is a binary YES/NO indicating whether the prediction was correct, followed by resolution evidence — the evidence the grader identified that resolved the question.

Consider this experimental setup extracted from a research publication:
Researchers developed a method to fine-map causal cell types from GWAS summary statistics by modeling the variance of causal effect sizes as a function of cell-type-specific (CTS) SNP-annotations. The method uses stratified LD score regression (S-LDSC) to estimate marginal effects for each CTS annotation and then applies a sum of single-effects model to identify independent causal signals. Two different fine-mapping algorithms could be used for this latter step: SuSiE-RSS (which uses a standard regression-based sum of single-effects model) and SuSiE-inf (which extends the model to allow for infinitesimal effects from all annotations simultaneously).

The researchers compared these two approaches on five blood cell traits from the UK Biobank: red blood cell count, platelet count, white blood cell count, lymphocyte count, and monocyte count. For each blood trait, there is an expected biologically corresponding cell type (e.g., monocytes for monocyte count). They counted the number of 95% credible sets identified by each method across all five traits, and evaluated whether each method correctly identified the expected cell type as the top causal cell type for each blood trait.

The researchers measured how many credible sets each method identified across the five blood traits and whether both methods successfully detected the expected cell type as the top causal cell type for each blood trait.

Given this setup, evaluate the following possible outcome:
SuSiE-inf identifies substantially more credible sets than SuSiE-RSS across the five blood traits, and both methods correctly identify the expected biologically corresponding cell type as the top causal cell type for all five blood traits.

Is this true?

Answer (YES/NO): NO